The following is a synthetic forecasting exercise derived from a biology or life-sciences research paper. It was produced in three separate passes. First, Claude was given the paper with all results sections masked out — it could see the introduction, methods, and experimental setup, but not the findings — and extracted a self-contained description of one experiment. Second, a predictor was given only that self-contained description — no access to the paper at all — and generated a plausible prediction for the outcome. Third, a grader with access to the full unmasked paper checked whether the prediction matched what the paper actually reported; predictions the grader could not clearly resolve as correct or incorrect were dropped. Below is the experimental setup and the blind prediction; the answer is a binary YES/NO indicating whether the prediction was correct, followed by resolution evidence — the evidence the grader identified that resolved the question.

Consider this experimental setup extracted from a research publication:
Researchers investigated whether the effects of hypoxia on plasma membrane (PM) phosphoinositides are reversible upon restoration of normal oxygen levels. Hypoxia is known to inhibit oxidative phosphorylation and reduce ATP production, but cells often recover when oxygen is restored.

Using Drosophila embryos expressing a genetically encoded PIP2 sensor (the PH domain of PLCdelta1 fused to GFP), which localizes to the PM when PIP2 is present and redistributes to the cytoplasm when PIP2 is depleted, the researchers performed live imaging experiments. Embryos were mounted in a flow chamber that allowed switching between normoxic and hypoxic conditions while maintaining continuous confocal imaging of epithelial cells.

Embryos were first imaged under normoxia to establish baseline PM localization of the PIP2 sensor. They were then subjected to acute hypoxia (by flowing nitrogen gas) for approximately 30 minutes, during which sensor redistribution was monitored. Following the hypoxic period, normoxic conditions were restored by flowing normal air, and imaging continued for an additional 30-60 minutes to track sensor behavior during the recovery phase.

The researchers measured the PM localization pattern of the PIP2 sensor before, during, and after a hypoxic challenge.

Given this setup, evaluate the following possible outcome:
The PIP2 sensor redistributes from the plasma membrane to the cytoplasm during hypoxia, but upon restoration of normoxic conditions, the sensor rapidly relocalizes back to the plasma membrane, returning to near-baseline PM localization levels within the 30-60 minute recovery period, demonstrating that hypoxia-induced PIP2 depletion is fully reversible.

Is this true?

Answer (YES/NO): YES